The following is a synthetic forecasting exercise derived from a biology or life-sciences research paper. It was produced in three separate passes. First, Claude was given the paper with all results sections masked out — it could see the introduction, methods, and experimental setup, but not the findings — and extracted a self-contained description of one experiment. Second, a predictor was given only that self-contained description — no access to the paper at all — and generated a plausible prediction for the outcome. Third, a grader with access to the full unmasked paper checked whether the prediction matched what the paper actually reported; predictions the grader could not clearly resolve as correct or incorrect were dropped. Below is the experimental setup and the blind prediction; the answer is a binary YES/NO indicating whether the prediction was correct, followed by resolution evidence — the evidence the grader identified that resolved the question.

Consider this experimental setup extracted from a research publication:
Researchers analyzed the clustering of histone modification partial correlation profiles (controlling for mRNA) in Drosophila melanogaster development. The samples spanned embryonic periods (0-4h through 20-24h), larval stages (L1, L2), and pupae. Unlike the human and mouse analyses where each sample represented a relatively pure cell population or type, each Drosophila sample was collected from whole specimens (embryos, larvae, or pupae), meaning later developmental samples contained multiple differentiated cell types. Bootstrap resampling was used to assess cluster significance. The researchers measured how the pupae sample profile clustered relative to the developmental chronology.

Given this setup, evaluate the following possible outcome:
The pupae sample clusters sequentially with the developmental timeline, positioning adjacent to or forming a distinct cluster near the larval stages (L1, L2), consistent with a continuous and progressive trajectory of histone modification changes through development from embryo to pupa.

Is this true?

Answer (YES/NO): NO